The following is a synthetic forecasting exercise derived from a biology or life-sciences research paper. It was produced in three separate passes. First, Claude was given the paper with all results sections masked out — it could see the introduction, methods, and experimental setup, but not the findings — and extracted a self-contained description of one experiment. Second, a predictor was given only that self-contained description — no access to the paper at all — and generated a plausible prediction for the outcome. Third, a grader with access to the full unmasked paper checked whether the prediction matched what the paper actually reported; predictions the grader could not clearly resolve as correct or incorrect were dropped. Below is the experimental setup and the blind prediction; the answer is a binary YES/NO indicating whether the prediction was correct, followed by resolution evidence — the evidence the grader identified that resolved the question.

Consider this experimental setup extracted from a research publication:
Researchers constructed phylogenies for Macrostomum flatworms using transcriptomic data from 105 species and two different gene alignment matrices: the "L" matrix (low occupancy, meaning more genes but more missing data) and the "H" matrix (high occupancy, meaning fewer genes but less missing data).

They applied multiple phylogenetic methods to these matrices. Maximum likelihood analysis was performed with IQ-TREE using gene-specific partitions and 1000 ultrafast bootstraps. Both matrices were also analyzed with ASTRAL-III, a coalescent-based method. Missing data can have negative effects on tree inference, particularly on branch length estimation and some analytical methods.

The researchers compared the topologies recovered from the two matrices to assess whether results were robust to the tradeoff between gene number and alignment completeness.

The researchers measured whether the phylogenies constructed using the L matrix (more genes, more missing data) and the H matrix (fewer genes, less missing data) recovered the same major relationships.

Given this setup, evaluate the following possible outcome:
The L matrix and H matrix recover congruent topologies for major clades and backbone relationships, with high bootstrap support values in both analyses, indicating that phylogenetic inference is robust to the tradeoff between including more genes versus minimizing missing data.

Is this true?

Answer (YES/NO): NO